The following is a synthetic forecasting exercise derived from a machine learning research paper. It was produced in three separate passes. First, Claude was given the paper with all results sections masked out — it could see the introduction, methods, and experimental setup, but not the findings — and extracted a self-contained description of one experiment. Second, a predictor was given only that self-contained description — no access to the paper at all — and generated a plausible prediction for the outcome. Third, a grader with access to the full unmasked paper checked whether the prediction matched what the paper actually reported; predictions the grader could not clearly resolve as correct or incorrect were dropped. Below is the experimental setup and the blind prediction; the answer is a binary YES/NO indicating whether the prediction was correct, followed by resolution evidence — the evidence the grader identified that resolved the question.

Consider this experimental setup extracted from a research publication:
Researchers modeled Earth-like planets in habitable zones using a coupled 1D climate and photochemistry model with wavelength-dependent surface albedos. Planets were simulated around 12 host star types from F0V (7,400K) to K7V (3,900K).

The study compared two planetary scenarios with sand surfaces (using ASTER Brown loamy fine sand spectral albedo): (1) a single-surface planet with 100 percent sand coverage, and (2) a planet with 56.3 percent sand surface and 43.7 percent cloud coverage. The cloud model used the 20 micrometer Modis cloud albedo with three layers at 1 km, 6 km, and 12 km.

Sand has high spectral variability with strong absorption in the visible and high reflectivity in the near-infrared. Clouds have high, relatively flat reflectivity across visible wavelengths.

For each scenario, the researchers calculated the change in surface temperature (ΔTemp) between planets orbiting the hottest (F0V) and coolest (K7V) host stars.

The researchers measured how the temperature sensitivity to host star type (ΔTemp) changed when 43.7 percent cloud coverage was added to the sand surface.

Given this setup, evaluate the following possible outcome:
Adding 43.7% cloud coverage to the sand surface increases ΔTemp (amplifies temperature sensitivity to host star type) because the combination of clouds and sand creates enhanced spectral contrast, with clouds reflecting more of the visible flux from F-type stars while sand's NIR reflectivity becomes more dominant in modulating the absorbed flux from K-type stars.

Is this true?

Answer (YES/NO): NO